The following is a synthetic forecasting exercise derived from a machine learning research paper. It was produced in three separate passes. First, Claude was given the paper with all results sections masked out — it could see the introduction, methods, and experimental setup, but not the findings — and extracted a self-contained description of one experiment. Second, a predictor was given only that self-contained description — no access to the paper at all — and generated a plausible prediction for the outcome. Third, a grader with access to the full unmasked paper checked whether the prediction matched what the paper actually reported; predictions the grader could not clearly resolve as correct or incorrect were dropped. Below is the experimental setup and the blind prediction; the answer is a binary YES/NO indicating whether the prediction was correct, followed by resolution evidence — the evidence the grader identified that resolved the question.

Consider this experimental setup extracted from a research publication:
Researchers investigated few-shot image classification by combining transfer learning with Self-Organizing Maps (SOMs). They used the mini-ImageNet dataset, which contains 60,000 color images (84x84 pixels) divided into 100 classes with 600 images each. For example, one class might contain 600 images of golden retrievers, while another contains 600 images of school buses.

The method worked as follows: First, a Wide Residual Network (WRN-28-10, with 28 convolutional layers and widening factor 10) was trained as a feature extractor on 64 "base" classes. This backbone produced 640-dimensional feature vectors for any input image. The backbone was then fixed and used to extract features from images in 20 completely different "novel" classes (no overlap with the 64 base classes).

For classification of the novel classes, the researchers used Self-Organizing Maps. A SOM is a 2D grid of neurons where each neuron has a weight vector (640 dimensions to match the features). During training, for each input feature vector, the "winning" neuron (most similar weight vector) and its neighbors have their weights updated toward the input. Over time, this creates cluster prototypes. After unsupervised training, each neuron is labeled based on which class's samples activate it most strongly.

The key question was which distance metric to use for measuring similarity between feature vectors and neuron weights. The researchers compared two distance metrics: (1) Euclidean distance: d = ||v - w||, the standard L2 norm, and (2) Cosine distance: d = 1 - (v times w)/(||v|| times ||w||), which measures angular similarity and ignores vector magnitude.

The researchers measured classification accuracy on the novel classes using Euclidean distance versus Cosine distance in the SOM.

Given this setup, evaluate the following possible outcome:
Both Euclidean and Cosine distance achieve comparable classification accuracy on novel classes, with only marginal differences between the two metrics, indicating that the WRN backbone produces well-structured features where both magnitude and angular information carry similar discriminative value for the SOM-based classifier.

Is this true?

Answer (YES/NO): NO